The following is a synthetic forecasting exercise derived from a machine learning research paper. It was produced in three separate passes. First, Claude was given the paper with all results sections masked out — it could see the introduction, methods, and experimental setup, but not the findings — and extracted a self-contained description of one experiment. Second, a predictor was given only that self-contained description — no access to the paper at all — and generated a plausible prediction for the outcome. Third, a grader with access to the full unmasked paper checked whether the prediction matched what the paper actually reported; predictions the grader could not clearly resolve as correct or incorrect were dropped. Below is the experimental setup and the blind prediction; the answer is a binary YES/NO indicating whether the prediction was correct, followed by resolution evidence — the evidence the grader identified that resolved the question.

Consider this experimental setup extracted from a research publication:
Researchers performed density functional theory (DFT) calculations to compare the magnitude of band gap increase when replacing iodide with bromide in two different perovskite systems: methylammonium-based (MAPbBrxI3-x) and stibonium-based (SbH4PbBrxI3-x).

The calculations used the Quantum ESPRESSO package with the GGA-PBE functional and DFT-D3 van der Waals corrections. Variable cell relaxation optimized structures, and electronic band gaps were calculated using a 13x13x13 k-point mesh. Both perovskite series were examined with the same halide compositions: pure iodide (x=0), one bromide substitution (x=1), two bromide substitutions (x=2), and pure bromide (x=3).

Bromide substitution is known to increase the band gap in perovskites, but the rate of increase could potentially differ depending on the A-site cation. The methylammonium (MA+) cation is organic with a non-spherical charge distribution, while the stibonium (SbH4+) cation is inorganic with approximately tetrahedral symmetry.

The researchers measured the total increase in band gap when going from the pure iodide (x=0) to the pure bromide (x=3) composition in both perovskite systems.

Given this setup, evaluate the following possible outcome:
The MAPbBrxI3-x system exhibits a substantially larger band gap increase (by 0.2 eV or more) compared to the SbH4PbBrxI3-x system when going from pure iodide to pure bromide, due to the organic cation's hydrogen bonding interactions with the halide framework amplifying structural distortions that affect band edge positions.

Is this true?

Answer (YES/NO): NO